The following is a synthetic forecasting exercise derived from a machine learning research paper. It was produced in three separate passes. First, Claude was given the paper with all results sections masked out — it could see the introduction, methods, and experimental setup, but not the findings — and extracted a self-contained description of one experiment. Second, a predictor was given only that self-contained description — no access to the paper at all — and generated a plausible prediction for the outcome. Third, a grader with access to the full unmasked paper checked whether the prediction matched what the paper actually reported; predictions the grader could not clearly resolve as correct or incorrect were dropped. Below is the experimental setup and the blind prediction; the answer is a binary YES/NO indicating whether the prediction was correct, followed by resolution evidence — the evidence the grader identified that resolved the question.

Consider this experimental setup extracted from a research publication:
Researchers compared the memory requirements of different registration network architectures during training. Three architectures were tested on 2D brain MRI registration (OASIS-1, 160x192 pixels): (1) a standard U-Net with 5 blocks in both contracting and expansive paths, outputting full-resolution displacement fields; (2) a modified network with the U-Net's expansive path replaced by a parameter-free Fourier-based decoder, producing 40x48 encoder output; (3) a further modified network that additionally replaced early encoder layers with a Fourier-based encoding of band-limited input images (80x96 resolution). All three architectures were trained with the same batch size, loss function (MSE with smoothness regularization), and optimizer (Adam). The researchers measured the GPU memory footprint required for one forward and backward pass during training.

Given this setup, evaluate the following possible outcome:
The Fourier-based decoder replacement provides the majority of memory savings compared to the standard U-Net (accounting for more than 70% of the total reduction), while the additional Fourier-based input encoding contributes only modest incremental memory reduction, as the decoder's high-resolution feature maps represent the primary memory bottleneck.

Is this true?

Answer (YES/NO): NO